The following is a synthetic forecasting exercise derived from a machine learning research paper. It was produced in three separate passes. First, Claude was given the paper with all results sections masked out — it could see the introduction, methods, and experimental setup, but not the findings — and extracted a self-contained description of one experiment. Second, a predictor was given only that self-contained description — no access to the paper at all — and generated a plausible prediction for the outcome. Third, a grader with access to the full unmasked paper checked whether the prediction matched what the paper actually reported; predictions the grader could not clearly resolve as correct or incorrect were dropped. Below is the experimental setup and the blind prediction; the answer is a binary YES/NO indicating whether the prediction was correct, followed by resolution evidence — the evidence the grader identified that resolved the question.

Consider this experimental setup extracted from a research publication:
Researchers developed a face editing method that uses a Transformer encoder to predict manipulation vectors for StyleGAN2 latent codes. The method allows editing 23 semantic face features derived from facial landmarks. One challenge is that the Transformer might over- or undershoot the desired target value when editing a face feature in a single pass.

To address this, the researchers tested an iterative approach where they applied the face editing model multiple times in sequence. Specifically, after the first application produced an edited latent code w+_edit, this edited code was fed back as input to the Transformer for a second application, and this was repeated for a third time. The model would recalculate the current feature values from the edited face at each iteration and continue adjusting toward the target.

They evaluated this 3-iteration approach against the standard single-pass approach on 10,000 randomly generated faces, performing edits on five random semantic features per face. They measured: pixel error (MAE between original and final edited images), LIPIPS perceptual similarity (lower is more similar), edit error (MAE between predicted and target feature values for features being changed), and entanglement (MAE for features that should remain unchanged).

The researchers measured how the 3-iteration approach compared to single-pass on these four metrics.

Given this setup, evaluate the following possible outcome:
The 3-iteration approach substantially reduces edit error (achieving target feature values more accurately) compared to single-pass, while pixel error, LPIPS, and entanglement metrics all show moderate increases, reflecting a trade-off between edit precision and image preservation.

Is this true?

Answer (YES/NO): YES